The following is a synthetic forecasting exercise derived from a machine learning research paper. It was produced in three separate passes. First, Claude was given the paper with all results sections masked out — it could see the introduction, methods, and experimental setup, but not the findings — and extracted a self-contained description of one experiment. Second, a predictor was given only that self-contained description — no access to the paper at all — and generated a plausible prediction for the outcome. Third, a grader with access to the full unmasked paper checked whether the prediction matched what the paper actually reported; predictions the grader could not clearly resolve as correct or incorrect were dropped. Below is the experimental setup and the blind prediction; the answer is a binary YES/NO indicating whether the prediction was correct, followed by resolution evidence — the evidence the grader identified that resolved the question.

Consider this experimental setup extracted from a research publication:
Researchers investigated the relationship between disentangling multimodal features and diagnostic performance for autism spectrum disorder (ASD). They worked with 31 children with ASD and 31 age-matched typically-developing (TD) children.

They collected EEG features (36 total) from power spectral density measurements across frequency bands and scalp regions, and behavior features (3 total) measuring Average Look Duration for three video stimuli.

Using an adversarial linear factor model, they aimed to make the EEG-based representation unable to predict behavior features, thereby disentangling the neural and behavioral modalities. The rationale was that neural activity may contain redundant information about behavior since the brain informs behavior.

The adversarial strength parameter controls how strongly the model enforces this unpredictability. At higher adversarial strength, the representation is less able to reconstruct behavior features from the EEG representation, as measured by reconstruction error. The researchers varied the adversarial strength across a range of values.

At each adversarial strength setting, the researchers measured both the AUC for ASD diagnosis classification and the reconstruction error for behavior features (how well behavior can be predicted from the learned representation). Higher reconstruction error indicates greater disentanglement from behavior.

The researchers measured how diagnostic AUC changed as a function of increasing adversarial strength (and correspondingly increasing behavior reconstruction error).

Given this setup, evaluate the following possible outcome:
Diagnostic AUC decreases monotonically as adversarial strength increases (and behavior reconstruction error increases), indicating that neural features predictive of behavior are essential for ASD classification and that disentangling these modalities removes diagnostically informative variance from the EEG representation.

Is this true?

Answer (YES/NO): NO